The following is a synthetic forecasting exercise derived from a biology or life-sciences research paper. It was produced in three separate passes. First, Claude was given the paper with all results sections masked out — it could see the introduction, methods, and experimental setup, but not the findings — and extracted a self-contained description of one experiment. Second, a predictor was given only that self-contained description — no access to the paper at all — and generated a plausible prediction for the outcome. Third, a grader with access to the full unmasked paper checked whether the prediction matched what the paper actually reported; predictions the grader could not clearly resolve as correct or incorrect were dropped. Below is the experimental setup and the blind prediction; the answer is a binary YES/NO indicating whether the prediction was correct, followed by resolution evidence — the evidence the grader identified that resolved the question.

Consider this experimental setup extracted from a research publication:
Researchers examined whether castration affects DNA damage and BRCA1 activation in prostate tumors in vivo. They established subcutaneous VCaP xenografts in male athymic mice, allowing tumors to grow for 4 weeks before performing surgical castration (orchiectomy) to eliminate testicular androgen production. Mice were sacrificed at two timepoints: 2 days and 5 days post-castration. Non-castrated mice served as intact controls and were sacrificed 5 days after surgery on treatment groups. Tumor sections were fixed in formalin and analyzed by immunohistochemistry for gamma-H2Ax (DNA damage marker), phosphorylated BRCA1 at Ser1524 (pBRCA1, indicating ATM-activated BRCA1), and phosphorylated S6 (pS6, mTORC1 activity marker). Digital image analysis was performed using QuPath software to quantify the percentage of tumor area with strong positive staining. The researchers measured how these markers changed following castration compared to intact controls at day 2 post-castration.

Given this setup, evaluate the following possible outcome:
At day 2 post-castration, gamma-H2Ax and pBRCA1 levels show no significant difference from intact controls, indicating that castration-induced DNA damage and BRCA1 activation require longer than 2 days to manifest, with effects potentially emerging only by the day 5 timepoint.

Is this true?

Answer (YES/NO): NO